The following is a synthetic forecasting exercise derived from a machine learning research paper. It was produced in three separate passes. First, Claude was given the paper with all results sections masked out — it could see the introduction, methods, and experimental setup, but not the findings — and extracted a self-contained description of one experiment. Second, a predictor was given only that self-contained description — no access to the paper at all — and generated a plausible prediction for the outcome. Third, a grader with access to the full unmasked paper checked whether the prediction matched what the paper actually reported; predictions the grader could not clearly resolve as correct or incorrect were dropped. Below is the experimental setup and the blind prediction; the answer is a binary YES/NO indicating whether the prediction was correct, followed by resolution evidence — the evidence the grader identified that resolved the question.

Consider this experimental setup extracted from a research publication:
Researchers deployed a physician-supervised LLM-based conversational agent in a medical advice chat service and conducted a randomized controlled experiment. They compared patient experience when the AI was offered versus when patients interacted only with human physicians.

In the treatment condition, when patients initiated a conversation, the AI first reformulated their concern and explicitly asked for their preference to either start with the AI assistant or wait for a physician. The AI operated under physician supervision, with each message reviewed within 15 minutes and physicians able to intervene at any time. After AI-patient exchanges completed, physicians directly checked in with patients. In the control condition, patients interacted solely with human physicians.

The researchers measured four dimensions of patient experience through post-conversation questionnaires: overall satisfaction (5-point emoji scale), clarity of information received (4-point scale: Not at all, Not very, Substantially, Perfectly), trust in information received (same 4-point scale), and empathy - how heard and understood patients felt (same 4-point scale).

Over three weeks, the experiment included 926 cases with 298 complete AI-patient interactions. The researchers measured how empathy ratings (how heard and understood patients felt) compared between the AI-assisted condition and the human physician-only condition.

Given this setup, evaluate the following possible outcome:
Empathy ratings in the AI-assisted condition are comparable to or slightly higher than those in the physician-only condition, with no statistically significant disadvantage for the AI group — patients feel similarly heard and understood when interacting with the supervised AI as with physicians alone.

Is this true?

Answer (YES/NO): YES